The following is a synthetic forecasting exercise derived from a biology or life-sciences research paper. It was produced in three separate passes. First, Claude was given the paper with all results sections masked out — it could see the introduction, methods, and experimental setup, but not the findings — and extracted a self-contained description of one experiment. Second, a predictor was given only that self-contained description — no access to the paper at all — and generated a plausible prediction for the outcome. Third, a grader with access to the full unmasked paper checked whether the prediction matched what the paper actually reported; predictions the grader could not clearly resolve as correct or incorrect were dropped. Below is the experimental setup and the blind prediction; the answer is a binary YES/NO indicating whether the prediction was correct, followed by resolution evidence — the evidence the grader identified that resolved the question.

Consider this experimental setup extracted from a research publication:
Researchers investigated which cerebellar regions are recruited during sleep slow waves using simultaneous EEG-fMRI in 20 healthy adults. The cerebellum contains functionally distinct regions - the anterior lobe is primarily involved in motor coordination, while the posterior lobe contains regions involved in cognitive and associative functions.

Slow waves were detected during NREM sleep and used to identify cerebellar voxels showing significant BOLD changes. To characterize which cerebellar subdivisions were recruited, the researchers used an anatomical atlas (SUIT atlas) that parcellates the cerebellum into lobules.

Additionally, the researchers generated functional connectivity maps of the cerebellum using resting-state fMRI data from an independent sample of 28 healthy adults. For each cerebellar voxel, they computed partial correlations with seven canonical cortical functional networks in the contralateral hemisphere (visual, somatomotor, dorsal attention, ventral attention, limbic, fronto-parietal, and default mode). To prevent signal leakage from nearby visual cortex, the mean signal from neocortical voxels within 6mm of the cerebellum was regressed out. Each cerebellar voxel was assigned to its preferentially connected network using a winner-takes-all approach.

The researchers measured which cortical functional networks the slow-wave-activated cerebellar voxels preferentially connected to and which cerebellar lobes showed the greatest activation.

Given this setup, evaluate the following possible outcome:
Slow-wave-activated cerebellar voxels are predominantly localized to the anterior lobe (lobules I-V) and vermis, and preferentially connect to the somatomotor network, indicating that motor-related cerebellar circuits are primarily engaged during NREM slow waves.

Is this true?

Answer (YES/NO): YES